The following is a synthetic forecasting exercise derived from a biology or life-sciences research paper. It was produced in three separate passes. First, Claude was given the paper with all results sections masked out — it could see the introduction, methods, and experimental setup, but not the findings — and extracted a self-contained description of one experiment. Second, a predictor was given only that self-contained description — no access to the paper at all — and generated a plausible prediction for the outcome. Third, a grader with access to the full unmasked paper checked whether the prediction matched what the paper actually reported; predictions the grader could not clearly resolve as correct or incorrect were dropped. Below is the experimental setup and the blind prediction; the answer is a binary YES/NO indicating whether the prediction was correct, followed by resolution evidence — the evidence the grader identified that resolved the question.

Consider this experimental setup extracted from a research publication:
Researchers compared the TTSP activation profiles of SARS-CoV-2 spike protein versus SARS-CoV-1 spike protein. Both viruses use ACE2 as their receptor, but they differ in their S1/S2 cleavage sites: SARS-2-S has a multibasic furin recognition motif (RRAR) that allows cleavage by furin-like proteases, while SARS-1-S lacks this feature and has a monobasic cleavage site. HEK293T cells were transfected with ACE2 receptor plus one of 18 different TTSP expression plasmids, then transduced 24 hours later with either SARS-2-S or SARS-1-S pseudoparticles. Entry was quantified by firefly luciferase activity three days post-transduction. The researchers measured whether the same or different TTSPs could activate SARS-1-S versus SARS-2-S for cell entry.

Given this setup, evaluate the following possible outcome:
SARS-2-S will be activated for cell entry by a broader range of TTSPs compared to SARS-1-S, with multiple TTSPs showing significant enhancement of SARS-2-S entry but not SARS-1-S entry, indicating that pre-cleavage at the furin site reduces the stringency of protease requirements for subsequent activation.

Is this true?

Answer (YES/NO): NO